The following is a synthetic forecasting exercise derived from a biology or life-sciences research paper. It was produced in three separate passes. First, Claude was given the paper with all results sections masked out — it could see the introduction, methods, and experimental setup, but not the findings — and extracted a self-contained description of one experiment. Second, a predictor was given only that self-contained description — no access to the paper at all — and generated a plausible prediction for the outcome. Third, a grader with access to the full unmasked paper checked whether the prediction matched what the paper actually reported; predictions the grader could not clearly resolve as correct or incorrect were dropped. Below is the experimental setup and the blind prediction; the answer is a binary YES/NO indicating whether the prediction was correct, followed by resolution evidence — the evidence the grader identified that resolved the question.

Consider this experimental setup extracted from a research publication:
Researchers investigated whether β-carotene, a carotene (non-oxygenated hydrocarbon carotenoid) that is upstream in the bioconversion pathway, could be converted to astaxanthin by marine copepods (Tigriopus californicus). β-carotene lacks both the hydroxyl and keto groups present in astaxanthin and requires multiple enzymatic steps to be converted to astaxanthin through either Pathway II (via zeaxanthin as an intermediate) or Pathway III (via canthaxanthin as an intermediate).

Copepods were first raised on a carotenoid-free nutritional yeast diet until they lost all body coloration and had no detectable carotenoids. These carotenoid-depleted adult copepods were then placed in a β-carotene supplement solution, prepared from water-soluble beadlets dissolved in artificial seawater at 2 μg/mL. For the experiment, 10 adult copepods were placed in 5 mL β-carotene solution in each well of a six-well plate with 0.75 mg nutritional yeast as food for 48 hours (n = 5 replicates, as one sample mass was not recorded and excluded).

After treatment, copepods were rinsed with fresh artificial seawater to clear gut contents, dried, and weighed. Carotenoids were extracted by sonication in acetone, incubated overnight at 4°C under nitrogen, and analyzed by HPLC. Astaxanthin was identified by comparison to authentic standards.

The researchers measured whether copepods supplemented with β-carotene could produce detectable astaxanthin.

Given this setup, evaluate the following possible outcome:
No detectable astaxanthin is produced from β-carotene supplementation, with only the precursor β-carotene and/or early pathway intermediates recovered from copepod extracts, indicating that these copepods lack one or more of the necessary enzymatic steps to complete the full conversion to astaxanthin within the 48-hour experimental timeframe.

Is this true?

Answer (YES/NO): NO